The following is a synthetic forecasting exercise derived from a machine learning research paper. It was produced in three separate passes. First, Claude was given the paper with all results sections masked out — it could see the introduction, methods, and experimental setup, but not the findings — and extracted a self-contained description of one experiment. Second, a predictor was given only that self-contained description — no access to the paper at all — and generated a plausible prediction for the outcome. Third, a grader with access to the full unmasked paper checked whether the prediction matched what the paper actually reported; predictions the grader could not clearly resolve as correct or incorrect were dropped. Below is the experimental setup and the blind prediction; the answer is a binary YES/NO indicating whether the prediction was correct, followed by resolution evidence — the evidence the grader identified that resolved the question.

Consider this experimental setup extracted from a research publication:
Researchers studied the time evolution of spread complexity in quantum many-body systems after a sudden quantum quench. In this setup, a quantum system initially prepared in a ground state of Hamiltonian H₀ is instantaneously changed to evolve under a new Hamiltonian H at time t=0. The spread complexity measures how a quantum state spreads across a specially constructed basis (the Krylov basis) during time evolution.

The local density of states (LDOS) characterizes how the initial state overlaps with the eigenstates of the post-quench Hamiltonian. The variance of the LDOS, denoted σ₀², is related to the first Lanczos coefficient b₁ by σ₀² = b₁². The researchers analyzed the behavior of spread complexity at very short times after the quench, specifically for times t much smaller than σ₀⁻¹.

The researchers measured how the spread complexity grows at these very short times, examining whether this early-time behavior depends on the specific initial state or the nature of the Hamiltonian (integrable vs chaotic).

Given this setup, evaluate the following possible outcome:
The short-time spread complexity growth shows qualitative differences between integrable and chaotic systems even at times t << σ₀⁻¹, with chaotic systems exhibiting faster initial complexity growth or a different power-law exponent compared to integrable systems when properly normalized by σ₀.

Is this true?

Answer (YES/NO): NO